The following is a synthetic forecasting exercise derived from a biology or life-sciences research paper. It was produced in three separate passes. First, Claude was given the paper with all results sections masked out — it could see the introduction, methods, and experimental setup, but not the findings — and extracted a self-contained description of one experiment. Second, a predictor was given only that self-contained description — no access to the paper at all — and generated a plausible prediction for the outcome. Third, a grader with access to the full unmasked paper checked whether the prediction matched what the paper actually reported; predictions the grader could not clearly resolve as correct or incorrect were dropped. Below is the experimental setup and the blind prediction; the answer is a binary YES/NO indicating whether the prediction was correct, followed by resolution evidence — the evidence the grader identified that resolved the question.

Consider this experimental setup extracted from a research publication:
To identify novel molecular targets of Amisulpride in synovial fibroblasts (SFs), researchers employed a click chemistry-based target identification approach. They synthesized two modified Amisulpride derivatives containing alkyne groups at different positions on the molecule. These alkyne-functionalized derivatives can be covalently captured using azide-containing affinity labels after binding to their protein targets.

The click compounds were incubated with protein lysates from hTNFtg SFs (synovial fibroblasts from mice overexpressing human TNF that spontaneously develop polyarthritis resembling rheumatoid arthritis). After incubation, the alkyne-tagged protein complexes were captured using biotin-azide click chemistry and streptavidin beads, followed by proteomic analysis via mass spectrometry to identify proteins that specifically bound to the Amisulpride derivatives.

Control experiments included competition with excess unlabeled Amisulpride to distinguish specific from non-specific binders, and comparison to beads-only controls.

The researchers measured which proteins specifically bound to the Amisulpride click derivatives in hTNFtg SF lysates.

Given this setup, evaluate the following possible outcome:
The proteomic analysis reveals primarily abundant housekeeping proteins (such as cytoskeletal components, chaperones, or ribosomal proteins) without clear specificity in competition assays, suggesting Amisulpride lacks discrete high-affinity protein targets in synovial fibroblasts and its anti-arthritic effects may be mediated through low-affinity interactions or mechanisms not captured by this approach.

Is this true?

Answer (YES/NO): NO